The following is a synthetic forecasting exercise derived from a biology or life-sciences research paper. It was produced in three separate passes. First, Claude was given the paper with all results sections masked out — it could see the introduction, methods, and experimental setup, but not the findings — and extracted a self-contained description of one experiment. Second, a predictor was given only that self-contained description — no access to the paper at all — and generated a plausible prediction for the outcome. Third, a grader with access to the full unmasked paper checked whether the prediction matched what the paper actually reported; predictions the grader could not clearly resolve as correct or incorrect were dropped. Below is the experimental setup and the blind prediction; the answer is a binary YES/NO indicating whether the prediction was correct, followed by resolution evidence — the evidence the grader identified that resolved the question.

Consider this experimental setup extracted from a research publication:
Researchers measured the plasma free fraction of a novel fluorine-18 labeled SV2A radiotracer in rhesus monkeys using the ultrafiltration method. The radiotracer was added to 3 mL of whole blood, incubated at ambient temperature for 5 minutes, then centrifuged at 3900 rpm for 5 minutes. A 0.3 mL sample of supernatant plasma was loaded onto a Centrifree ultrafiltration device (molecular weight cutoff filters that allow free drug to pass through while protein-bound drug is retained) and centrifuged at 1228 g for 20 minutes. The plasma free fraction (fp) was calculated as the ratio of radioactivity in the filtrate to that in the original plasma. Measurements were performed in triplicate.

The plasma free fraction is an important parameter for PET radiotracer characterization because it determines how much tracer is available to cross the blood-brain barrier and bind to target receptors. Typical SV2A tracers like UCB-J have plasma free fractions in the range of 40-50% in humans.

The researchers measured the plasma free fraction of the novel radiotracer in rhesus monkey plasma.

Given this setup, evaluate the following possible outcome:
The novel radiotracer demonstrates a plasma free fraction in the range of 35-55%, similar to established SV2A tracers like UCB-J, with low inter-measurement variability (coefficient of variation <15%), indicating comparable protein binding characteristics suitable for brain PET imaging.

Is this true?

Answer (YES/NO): NO